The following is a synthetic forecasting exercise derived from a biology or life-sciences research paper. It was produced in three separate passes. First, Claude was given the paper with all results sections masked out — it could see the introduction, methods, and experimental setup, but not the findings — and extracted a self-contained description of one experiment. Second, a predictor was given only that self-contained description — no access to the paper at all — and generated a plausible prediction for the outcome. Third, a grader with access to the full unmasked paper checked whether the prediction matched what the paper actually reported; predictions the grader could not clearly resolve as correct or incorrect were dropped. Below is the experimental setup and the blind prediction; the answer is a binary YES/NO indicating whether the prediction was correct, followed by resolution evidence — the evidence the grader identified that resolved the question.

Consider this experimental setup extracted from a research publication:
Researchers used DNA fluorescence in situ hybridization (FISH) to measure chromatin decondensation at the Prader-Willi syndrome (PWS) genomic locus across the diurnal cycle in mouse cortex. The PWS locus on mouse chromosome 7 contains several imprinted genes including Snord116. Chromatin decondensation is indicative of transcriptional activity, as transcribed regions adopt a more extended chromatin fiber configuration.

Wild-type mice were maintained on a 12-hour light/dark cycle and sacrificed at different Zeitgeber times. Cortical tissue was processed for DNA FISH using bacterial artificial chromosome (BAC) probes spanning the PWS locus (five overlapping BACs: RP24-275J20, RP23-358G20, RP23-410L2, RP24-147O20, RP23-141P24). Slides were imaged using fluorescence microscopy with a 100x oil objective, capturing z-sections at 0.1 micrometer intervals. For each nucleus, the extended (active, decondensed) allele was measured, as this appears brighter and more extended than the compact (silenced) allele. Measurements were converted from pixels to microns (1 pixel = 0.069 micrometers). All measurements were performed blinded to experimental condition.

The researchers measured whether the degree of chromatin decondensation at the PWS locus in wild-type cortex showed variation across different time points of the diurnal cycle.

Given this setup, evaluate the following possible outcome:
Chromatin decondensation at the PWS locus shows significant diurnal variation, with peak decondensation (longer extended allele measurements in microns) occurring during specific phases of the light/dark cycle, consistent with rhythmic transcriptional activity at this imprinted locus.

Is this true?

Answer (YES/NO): YES